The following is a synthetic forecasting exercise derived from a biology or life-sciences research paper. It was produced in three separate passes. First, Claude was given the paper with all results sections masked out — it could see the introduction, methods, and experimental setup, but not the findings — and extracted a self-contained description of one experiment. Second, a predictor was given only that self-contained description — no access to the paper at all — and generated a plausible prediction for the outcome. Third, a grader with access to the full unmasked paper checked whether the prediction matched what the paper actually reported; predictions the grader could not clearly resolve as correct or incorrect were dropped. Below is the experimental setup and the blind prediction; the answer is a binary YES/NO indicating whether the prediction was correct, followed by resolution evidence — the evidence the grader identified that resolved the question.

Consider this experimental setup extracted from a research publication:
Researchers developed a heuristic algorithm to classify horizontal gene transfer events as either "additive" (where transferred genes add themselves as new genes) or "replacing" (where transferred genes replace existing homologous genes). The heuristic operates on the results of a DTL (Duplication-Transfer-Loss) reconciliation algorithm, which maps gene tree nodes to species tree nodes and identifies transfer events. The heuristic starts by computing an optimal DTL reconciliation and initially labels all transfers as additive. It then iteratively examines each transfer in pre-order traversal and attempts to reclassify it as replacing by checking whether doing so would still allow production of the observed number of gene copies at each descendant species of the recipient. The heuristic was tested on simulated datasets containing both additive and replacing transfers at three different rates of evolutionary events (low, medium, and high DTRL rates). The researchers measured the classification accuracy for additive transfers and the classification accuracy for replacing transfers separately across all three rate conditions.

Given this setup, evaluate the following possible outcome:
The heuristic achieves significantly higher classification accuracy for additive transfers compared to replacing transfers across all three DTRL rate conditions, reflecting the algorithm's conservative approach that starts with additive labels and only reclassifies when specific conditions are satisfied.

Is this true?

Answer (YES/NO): NO